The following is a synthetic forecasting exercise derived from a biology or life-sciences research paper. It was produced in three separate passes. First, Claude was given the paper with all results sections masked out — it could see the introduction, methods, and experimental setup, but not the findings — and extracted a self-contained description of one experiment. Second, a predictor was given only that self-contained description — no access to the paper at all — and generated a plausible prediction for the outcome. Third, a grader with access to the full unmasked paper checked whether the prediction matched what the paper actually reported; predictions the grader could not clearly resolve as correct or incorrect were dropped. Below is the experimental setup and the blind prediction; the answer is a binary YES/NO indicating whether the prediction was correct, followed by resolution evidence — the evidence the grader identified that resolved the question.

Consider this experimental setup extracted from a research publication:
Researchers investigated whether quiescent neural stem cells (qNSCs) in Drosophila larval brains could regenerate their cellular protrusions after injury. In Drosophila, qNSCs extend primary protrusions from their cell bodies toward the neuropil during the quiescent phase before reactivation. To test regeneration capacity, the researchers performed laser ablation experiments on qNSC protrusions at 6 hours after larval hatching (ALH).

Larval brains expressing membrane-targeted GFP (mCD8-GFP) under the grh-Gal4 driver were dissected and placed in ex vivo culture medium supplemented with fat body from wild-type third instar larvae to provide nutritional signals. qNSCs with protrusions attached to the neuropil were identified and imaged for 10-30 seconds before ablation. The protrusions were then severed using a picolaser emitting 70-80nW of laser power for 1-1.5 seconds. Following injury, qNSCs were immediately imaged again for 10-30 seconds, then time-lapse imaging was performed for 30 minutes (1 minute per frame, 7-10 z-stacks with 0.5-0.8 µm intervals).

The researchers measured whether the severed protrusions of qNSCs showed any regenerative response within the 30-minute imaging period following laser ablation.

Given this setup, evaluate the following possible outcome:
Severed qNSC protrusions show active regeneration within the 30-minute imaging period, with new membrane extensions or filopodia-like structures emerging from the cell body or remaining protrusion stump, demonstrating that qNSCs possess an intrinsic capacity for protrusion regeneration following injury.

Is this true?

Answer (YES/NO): YES